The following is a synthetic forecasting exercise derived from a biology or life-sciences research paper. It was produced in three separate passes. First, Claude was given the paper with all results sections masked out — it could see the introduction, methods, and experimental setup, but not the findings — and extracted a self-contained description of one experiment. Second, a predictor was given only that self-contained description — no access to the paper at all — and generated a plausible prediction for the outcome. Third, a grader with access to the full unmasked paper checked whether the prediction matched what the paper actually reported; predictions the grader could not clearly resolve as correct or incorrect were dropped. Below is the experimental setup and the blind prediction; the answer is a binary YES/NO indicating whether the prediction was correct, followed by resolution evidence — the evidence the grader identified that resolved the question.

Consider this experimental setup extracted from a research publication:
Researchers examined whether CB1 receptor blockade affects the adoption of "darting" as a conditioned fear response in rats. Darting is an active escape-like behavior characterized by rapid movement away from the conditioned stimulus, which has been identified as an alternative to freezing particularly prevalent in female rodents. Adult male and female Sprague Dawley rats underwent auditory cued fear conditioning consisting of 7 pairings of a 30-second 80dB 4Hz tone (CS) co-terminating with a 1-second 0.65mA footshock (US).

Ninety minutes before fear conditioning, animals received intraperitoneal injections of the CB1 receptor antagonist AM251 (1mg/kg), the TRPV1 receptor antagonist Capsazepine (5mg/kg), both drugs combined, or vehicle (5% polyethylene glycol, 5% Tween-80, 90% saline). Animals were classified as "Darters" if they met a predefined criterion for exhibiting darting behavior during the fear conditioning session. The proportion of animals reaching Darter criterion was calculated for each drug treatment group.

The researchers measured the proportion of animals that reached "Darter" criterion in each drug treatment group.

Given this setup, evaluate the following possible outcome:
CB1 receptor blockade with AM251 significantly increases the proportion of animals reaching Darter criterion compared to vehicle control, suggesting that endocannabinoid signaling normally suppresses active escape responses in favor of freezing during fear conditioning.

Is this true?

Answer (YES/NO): NO